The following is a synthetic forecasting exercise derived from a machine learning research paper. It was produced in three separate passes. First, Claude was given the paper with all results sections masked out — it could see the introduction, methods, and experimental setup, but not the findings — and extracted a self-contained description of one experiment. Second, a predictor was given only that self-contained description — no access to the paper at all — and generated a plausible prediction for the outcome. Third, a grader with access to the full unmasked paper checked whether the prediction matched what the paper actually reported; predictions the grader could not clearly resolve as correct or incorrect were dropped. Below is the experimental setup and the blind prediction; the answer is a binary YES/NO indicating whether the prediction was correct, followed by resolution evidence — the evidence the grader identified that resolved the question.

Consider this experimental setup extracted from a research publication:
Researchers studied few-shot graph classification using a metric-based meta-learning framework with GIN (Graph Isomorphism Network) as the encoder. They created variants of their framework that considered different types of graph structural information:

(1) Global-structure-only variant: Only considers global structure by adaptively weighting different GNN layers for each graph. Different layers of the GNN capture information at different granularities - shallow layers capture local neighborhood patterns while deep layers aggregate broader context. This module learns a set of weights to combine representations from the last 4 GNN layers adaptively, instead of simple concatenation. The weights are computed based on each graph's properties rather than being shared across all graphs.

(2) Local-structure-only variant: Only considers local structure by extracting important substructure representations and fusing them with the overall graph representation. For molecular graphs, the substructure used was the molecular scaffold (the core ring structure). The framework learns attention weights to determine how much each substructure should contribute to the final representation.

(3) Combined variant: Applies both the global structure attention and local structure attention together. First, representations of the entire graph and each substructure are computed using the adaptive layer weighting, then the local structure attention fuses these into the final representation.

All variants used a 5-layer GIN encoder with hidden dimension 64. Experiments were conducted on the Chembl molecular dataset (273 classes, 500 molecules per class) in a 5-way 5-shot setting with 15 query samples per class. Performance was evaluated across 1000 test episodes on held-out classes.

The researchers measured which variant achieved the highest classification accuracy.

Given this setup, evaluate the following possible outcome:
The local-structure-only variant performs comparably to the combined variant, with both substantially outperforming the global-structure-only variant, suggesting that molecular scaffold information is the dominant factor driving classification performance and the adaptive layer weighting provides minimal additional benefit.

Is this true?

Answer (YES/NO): NO